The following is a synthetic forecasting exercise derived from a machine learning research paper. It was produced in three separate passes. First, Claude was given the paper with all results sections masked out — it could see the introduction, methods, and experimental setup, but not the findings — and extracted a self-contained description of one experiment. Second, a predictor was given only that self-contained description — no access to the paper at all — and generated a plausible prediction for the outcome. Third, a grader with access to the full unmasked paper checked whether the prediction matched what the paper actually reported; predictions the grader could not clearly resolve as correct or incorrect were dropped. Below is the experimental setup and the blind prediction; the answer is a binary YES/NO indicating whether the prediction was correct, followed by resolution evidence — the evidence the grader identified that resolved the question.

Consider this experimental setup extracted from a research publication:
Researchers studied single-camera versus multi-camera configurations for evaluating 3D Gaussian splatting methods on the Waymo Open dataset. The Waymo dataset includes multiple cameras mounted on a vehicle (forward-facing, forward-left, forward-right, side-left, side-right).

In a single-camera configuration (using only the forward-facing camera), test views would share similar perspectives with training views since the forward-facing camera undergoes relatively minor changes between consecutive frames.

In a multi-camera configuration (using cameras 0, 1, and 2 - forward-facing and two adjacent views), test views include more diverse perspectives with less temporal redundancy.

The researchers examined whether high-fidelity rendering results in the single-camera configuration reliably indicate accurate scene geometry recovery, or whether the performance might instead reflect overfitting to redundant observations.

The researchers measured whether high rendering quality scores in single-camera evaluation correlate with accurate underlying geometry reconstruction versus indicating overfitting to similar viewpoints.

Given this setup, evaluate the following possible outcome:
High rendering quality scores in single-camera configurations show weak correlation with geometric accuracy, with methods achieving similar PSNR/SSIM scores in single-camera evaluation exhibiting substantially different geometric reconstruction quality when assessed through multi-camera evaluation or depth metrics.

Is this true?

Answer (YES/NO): YES